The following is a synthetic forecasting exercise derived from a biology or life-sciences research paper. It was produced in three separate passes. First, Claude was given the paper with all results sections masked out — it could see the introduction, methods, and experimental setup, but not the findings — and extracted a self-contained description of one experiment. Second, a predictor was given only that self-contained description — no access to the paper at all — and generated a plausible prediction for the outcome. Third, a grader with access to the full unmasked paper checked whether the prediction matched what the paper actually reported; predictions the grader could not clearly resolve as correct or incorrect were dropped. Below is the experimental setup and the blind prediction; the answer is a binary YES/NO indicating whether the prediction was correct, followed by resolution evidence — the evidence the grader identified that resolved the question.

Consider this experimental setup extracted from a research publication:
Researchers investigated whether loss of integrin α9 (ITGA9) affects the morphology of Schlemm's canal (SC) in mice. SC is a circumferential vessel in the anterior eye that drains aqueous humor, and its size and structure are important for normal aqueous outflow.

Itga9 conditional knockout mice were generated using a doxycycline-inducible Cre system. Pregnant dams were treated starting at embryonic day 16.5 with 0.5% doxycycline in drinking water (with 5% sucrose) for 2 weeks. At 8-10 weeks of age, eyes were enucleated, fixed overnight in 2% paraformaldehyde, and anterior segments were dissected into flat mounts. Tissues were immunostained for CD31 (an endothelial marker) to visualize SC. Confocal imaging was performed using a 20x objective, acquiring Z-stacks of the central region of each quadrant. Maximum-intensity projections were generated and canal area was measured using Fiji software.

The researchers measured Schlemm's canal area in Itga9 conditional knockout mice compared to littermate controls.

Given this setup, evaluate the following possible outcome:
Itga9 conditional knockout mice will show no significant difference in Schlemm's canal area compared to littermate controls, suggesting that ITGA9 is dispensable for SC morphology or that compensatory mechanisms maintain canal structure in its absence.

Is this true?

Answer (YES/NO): NO